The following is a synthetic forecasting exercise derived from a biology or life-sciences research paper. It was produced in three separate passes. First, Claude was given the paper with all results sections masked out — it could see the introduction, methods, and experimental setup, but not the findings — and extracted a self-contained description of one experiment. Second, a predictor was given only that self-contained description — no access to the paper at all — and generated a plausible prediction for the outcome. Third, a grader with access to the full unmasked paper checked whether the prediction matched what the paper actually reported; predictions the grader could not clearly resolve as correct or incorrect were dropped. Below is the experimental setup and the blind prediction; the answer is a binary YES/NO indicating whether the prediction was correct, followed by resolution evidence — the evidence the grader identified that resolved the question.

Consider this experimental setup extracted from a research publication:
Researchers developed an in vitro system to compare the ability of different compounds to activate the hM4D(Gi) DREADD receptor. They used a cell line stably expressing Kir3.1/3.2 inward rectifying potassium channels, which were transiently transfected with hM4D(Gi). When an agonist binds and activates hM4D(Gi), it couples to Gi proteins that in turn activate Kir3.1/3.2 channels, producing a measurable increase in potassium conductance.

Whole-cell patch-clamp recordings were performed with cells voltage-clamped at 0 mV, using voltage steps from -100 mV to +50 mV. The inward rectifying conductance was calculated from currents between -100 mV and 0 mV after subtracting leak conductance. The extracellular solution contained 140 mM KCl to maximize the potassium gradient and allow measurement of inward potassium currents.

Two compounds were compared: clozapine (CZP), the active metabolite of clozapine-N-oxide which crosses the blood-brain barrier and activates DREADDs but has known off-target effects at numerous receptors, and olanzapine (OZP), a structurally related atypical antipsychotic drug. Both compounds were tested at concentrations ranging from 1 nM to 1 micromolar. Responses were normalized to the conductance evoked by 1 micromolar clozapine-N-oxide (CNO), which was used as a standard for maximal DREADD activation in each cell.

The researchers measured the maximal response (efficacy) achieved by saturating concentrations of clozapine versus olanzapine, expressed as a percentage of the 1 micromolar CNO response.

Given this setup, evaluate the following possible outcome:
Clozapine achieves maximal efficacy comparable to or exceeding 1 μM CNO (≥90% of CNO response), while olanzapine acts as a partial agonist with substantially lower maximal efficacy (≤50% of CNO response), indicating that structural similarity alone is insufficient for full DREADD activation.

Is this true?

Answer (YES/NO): NO